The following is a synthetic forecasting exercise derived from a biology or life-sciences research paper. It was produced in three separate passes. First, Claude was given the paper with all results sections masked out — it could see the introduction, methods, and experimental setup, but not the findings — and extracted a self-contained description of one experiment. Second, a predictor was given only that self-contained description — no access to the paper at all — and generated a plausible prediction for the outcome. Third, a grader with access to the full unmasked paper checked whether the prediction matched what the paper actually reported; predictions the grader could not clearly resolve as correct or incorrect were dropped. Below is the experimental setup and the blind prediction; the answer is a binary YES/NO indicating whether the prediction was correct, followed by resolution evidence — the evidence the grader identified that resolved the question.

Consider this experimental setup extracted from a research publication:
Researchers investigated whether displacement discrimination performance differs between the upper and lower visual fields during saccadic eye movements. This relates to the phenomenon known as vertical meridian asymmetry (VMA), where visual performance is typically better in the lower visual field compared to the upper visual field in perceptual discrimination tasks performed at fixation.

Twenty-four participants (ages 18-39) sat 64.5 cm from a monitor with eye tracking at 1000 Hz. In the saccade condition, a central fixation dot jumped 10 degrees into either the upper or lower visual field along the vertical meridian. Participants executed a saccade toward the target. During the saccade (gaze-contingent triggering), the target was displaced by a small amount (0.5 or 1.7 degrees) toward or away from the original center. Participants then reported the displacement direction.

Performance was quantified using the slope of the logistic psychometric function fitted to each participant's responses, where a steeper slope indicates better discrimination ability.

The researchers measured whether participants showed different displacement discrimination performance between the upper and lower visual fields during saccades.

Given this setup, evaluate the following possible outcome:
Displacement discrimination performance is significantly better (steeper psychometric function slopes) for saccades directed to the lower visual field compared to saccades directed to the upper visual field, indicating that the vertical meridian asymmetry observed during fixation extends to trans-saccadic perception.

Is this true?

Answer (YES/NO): NO